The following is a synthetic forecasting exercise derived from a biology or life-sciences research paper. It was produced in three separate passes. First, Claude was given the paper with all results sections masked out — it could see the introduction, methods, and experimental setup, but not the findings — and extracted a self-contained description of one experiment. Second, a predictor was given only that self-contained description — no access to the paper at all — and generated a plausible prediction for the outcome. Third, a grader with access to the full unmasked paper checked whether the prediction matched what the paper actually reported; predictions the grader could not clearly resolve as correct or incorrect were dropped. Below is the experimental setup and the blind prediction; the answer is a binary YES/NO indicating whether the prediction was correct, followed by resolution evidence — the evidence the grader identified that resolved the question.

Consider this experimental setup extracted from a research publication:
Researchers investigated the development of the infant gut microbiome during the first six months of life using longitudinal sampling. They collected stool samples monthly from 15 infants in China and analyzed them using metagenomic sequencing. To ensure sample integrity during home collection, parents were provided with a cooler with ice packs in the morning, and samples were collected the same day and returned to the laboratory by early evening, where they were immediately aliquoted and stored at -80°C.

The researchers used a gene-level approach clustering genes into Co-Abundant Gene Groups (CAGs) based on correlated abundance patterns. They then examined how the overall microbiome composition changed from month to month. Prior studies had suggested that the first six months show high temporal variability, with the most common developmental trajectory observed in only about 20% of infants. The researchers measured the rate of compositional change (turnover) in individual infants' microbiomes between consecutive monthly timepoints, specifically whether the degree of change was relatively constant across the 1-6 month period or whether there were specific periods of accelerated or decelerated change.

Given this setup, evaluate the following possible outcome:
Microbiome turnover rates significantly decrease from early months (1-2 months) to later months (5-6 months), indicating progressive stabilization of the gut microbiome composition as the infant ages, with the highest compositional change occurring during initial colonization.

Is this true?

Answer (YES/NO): NO